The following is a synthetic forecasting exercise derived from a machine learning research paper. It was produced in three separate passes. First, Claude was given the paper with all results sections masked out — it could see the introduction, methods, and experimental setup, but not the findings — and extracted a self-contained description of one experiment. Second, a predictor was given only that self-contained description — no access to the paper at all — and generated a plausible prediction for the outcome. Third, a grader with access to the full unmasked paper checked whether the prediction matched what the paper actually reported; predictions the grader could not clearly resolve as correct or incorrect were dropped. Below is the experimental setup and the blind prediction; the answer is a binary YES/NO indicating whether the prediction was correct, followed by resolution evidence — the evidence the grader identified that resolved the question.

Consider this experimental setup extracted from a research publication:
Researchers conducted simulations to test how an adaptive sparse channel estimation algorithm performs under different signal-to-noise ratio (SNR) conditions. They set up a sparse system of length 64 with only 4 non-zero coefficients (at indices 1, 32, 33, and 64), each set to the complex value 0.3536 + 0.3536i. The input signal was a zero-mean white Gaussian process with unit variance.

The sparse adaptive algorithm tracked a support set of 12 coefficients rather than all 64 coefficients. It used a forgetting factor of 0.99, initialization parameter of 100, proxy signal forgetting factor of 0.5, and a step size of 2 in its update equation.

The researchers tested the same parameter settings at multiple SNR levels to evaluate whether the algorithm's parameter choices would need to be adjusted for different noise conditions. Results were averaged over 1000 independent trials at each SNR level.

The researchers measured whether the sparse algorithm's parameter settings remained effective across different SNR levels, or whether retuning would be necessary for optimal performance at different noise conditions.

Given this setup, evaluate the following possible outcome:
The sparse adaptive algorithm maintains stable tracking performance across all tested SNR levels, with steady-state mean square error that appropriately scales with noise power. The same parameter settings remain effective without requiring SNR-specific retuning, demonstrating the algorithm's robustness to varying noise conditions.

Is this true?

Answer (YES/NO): YES